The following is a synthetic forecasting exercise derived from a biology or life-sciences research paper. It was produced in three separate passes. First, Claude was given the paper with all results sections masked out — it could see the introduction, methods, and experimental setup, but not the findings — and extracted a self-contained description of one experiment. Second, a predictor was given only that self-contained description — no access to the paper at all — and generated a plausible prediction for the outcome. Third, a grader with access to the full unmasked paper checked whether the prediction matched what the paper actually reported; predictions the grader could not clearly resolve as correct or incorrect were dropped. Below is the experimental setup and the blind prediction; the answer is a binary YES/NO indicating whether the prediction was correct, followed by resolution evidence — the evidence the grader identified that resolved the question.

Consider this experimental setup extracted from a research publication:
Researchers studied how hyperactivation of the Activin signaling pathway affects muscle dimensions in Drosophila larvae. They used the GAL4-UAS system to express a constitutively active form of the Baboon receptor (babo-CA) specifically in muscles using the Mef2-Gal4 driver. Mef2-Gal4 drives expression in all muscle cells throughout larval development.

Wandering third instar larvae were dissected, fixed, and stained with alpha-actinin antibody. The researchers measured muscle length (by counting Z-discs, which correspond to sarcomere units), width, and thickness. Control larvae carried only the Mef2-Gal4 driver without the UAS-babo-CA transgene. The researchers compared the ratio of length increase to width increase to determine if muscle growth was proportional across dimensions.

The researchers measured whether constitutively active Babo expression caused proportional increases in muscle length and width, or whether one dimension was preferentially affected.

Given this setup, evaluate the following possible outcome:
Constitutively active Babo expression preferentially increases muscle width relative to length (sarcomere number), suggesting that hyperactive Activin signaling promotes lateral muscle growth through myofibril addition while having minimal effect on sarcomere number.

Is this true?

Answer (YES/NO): NO